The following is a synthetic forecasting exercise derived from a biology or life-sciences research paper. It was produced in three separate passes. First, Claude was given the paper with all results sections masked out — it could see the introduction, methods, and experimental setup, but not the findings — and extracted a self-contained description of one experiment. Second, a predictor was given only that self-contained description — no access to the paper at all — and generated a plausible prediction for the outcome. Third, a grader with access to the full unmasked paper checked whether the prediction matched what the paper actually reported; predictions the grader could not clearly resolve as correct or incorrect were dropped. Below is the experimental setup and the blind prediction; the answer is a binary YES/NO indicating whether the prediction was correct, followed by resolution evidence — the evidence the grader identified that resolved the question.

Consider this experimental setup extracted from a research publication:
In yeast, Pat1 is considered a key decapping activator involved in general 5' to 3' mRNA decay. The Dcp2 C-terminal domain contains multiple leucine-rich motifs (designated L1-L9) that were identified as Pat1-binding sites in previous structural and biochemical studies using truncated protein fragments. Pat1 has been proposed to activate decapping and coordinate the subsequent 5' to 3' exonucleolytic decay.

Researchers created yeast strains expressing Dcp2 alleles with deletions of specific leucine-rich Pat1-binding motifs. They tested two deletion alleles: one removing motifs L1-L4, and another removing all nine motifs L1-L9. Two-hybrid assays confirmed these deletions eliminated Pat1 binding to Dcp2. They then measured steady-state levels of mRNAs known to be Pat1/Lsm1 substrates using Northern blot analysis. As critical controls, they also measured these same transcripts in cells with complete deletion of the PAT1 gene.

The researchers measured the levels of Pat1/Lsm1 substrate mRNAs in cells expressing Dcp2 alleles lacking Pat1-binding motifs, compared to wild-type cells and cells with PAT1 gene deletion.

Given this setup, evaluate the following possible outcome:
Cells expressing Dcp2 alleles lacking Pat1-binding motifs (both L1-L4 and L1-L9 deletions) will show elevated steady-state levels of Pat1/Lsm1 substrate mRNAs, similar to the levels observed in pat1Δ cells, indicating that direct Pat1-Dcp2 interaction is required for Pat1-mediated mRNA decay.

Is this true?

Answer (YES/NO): NO